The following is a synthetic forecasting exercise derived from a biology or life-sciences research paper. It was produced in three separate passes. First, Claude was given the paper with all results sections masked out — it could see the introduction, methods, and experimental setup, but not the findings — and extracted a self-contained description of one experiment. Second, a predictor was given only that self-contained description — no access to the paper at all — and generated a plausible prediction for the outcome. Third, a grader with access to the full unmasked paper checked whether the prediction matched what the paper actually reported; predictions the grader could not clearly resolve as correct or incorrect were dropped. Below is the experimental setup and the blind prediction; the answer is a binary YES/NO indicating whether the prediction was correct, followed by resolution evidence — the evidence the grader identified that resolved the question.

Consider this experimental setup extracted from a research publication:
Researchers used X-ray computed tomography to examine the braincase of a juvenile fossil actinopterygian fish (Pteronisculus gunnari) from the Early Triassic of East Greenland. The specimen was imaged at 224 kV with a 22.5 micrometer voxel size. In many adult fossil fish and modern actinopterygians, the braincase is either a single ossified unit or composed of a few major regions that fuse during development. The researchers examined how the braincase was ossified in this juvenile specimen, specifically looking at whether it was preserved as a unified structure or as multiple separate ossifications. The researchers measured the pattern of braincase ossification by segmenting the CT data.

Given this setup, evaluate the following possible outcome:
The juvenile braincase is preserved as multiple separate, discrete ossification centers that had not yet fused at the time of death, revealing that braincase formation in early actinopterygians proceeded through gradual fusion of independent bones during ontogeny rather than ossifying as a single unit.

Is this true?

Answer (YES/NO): YES